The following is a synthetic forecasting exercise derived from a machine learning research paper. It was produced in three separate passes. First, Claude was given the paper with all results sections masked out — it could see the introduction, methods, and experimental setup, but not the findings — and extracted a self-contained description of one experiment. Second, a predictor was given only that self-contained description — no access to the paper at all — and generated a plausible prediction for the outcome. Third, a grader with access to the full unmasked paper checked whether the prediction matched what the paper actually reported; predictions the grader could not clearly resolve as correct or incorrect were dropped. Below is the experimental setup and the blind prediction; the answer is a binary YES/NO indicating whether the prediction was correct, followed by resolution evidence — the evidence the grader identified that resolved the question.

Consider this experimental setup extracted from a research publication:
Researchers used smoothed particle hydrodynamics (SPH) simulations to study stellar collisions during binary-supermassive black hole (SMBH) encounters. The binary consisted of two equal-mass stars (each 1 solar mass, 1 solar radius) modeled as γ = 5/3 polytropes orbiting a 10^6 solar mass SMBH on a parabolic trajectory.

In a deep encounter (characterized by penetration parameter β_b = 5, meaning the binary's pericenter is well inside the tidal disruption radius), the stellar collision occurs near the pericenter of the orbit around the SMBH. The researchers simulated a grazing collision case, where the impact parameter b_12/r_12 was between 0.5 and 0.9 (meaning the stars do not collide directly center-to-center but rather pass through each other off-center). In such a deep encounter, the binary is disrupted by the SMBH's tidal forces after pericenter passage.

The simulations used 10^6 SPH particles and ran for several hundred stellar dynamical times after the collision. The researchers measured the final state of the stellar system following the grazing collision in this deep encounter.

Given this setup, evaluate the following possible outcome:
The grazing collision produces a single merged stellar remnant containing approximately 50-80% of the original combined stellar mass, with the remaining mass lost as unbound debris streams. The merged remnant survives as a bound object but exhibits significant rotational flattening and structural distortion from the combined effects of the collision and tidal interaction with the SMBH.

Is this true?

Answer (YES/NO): NO